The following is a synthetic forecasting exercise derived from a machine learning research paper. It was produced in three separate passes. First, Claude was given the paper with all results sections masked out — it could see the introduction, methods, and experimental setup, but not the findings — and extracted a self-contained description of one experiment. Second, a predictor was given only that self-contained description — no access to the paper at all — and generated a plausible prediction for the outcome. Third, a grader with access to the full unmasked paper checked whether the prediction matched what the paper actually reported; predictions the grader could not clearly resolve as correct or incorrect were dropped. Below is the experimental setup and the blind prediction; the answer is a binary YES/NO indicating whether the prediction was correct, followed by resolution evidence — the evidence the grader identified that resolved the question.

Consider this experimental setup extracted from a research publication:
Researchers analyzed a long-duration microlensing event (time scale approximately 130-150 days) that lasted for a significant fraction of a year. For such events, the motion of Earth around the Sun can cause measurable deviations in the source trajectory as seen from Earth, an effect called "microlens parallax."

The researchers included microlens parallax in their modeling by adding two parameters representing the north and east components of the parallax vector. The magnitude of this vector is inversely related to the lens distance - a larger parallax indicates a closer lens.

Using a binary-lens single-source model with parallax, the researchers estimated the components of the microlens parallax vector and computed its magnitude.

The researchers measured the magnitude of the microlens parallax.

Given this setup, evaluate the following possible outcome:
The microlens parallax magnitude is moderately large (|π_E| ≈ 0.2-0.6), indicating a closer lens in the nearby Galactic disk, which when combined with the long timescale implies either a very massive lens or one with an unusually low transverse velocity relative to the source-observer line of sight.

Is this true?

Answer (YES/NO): YES